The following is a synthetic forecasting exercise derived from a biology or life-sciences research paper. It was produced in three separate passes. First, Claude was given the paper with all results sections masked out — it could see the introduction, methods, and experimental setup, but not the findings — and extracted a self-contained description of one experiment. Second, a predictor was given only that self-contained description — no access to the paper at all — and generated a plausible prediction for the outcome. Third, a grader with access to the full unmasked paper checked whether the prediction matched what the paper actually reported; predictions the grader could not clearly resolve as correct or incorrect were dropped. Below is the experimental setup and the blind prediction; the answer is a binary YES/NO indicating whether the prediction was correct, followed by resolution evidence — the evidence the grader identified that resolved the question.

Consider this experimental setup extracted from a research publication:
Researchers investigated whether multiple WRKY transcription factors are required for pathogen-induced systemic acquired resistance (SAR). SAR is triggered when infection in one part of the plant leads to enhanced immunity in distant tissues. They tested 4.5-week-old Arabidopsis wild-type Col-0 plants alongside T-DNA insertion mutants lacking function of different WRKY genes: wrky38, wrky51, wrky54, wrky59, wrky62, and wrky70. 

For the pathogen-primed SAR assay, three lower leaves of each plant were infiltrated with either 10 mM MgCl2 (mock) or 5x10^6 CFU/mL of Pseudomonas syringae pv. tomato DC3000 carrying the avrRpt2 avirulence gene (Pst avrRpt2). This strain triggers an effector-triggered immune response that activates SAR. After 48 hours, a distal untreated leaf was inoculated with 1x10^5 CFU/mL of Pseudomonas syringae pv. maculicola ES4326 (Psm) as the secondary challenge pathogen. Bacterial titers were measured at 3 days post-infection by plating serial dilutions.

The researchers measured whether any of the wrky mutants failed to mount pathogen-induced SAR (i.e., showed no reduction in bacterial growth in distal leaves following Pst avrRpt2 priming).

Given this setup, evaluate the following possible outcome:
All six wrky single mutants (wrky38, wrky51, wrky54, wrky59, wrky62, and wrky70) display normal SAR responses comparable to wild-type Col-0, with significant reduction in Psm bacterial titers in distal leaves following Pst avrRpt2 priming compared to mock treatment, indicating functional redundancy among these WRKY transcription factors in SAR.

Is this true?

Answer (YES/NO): NO